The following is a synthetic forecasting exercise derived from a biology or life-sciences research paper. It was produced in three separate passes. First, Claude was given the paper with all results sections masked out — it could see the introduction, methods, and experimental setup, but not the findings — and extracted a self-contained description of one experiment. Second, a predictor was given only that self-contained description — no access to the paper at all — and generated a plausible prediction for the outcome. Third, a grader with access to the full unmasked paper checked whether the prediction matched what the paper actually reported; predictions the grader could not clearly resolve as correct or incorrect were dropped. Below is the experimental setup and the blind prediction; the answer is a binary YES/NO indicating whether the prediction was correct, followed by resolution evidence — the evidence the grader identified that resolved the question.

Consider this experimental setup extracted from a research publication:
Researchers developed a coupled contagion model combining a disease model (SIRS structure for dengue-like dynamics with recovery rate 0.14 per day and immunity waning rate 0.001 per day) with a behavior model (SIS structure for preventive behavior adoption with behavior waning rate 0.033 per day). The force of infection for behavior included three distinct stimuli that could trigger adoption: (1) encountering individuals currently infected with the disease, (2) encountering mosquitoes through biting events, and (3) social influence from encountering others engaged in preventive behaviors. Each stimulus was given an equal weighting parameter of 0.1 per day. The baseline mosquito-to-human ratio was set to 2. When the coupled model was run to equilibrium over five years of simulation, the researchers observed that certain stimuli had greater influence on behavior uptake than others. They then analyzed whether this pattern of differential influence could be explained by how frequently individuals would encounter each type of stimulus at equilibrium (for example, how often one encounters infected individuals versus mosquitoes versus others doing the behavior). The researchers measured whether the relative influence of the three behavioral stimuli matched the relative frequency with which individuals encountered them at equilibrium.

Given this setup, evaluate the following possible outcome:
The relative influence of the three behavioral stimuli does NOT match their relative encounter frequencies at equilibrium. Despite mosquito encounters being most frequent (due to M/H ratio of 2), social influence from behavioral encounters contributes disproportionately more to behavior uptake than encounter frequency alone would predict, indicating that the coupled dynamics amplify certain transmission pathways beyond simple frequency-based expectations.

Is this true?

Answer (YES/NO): NO